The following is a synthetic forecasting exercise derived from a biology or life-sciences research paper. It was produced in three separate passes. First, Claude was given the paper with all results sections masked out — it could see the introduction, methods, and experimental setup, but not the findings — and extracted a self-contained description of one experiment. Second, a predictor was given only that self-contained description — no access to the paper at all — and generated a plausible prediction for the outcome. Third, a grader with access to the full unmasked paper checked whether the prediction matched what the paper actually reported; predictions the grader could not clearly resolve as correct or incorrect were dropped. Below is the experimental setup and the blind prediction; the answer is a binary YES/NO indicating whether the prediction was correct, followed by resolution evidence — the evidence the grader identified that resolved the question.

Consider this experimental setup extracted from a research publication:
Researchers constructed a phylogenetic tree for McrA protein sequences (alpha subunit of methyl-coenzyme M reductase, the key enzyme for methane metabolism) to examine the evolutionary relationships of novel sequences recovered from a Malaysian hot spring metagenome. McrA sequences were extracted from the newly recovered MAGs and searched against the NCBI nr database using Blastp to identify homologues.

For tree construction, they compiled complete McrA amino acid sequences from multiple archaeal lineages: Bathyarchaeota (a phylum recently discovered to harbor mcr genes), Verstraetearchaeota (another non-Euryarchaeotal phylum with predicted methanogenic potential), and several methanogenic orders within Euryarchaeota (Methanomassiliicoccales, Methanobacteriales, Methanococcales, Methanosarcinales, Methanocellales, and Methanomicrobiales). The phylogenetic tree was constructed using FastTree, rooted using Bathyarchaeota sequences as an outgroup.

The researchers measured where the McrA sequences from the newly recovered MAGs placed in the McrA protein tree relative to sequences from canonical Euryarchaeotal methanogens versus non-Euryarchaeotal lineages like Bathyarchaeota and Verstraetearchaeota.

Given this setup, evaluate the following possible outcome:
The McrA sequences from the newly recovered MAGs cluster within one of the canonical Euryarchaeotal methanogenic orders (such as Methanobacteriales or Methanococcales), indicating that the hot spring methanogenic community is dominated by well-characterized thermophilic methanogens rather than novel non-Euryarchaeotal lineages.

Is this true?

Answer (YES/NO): NO